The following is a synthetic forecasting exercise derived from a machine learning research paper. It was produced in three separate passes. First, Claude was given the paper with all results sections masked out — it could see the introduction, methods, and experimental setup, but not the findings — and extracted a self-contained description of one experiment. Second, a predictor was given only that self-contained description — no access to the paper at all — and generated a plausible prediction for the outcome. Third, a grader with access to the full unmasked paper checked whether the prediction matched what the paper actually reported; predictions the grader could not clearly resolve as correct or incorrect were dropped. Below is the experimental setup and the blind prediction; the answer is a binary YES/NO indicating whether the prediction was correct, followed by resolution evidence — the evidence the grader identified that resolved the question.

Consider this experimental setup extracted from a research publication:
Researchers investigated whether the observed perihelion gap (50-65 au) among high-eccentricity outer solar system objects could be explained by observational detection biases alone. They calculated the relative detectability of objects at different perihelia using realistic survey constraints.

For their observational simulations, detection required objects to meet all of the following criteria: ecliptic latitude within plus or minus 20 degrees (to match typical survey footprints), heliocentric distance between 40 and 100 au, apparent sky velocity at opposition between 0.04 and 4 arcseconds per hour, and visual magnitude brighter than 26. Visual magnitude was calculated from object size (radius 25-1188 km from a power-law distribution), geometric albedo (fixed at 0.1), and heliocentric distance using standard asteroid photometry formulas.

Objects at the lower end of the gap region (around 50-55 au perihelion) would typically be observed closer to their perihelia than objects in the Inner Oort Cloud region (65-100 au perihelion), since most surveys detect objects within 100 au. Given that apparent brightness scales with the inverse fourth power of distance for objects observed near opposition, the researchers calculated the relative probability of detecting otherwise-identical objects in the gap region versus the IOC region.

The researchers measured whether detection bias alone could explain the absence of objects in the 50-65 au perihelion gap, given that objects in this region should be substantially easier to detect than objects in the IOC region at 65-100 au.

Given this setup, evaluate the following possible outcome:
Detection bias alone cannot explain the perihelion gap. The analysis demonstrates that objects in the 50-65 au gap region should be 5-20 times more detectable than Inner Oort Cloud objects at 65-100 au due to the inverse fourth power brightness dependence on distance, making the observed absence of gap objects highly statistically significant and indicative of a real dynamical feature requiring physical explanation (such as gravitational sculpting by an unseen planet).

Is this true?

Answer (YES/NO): YES